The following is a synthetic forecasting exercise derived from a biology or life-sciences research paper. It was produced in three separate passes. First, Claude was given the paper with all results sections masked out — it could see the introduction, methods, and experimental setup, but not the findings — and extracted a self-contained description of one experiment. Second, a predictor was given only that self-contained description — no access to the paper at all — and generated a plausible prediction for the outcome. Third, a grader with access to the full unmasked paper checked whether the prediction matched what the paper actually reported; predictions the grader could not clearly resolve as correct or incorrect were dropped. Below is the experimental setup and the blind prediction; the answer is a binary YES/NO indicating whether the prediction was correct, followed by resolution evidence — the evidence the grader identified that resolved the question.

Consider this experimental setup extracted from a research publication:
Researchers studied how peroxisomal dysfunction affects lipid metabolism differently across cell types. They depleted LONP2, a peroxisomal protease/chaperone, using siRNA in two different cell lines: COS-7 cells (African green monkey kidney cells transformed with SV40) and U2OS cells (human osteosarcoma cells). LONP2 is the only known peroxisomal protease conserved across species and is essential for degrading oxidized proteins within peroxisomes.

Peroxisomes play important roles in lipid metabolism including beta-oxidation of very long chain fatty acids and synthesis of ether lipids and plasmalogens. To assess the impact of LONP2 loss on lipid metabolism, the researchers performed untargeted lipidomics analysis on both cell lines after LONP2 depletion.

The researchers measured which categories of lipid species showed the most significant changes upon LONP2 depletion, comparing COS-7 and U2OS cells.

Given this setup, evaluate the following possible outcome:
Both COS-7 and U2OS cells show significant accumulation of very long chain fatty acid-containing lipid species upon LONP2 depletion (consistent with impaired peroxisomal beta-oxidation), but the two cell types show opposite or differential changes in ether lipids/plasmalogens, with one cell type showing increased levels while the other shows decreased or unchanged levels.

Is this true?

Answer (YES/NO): YES